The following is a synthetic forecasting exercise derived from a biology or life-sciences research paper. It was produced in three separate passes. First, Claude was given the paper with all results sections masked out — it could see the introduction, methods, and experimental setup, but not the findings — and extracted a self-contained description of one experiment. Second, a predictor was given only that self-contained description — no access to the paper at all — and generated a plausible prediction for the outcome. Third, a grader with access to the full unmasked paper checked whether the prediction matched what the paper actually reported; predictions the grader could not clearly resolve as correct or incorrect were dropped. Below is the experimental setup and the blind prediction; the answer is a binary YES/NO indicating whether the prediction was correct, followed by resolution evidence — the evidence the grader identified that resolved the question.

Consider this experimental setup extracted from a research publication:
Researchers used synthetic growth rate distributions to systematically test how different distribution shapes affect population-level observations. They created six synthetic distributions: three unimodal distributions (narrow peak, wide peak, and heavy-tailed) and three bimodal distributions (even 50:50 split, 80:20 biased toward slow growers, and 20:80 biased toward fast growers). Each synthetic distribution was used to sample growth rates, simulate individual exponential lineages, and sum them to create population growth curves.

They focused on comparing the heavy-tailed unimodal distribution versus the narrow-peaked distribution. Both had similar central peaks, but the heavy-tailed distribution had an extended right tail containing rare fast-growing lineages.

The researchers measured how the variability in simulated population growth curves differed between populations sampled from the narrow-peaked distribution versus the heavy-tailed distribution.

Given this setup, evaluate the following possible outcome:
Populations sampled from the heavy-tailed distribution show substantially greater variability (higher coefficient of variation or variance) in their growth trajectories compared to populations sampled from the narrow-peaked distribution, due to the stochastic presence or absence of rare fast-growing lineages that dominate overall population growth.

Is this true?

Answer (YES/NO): YES